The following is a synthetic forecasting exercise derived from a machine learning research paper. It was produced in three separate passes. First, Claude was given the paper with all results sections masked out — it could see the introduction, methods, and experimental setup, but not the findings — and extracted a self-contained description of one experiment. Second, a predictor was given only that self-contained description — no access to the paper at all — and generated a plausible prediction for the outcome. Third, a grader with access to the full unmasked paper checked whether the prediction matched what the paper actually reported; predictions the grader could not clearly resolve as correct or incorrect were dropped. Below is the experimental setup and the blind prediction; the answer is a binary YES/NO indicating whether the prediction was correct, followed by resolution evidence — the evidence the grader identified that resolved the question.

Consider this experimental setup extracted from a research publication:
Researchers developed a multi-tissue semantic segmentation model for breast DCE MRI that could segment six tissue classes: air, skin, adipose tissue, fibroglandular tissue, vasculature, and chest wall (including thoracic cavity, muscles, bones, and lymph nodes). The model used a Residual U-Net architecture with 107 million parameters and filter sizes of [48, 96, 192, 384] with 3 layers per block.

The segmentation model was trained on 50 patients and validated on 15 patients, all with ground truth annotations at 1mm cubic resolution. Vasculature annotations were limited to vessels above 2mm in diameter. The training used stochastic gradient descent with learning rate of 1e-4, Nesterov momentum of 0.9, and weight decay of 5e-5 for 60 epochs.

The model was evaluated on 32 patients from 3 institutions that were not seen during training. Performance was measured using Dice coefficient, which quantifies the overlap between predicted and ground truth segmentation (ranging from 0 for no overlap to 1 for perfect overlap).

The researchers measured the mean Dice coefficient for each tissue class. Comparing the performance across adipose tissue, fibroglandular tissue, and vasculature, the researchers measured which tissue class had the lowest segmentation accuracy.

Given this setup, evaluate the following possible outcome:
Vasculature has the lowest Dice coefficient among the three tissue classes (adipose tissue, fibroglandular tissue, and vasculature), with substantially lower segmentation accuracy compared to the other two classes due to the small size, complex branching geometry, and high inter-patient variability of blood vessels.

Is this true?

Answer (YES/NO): YES